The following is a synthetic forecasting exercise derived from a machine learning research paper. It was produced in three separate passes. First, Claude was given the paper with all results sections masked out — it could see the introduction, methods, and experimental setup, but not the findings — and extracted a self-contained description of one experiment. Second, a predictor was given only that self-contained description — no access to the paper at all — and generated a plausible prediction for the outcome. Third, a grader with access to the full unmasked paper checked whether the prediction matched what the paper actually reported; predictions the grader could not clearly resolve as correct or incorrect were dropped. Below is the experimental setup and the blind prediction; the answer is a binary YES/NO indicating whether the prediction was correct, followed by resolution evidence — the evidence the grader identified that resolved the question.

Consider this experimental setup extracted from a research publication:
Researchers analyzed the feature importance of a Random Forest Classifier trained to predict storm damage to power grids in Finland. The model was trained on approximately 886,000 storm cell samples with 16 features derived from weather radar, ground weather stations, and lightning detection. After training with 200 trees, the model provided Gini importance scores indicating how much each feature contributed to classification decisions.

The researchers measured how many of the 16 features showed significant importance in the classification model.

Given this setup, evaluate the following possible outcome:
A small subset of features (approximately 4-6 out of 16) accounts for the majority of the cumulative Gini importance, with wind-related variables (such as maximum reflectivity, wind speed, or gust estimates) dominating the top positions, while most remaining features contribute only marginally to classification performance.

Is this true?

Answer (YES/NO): NO